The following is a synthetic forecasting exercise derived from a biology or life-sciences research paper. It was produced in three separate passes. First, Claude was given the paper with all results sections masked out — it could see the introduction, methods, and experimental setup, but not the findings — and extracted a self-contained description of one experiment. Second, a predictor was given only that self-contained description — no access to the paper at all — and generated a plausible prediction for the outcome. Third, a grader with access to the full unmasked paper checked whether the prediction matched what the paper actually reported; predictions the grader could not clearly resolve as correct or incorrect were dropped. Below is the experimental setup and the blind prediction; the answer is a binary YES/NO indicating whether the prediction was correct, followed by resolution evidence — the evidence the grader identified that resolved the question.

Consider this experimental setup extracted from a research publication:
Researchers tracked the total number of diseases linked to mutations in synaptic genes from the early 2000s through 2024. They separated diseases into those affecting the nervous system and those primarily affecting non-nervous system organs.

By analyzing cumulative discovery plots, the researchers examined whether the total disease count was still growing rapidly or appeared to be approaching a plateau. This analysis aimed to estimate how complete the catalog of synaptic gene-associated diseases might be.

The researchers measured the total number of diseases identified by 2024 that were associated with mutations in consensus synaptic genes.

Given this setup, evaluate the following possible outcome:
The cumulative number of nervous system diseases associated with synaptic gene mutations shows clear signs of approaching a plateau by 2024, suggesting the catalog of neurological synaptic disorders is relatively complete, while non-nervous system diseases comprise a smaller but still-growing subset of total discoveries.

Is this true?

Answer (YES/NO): NO